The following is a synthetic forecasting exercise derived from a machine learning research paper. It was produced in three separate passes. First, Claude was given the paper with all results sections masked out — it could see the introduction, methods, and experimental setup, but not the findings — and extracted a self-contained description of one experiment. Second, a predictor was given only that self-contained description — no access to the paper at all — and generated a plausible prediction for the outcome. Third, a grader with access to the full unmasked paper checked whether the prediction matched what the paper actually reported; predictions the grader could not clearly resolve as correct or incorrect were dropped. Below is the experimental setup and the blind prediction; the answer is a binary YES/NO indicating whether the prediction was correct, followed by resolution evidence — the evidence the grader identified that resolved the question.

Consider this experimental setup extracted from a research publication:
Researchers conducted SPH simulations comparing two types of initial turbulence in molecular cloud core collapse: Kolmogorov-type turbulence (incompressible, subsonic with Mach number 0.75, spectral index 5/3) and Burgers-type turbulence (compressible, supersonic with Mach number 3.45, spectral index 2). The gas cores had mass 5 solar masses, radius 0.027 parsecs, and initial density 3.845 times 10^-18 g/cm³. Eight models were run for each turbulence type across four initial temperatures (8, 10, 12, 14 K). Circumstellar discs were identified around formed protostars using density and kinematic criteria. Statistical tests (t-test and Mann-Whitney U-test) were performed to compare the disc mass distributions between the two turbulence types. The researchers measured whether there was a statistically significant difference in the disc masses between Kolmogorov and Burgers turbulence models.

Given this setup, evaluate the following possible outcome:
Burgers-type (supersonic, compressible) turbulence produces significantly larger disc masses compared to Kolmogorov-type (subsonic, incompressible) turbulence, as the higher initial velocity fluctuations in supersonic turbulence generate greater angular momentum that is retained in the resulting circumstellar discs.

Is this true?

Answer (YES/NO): NO